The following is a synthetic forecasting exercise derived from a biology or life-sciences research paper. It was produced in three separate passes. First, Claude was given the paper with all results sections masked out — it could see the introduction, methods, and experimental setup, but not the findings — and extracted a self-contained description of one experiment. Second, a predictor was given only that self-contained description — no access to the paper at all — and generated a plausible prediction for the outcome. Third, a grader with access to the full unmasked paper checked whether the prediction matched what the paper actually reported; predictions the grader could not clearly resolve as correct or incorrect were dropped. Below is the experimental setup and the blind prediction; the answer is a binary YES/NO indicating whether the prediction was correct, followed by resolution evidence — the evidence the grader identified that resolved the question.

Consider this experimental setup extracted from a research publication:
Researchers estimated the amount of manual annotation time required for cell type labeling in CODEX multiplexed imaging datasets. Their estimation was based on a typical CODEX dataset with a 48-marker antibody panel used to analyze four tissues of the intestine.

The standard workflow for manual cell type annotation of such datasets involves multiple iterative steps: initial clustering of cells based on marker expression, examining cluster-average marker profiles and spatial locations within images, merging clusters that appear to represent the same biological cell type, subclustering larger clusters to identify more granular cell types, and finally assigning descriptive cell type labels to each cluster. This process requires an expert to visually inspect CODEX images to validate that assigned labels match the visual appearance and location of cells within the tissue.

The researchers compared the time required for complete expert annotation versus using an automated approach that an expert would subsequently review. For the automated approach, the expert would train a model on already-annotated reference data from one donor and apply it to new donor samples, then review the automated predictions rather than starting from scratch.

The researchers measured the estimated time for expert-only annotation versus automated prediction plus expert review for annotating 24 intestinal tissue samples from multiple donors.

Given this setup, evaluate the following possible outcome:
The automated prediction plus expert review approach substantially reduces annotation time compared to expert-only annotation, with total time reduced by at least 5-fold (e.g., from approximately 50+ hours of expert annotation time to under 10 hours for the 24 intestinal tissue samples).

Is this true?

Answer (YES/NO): YES